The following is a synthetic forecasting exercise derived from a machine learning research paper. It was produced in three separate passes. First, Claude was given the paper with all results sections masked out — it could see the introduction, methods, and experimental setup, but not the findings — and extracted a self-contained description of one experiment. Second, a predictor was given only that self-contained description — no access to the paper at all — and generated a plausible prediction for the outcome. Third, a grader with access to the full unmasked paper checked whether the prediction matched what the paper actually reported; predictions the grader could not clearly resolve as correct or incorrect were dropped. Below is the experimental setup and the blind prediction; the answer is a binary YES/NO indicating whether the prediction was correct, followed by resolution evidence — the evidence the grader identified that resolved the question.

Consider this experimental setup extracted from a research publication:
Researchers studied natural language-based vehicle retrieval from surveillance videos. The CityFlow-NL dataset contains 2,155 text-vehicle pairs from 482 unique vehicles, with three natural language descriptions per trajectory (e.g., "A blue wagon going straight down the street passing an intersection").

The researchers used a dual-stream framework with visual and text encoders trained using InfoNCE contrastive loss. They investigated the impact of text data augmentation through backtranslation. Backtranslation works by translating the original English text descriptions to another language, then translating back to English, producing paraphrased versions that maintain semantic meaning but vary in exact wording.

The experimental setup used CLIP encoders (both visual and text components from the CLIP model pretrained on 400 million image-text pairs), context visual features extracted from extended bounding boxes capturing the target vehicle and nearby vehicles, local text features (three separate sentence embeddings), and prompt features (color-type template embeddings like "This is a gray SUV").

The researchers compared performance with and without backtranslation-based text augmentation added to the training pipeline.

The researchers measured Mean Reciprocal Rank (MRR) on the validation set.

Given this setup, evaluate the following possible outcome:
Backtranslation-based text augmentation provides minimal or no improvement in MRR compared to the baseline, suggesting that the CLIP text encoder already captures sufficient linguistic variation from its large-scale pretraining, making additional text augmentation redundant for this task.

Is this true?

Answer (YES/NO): NO